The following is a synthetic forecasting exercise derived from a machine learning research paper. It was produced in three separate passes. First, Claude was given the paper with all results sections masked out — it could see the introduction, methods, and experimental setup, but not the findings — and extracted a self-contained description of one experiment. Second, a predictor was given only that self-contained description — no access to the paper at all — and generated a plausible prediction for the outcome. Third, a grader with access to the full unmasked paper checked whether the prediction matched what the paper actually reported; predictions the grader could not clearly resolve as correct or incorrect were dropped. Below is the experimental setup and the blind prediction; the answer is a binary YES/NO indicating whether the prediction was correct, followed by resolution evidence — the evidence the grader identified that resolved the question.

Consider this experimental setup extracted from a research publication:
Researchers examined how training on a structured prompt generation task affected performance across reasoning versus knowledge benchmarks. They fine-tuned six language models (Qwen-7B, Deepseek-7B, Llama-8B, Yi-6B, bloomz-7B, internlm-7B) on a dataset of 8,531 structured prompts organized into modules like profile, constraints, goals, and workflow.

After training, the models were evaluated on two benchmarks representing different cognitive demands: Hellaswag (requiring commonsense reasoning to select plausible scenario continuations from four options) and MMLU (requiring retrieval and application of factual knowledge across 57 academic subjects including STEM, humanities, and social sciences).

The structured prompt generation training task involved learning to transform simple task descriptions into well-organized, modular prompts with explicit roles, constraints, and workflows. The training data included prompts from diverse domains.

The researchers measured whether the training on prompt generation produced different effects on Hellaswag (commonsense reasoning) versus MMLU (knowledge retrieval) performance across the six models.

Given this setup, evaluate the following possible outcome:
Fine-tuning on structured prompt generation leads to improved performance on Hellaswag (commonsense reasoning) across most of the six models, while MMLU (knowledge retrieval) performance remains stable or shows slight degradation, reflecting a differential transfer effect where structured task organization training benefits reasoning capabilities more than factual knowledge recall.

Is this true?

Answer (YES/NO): NO